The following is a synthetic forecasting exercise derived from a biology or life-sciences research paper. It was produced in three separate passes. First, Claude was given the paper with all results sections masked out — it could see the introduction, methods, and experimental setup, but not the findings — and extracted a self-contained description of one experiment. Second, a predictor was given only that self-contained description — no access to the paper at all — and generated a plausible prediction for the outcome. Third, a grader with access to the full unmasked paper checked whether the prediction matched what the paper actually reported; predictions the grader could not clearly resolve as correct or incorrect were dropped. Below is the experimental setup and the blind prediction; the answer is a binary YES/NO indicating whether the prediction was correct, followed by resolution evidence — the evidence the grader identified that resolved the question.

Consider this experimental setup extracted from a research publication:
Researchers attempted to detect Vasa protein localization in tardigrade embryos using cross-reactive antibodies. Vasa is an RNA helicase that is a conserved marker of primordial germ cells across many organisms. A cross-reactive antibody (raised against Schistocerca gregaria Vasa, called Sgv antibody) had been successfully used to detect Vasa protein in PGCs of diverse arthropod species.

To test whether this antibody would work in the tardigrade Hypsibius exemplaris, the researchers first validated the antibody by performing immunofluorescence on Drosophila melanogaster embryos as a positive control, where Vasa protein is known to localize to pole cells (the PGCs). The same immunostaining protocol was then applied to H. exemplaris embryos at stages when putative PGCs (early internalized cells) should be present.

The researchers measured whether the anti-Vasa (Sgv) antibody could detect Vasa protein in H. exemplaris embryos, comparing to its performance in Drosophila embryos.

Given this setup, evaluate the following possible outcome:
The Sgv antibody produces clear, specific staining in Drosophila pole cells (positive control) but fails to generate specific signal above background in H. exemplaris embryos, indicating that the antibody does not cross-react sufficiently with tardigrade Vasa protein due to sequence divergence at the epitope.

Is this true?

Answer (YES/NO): YES